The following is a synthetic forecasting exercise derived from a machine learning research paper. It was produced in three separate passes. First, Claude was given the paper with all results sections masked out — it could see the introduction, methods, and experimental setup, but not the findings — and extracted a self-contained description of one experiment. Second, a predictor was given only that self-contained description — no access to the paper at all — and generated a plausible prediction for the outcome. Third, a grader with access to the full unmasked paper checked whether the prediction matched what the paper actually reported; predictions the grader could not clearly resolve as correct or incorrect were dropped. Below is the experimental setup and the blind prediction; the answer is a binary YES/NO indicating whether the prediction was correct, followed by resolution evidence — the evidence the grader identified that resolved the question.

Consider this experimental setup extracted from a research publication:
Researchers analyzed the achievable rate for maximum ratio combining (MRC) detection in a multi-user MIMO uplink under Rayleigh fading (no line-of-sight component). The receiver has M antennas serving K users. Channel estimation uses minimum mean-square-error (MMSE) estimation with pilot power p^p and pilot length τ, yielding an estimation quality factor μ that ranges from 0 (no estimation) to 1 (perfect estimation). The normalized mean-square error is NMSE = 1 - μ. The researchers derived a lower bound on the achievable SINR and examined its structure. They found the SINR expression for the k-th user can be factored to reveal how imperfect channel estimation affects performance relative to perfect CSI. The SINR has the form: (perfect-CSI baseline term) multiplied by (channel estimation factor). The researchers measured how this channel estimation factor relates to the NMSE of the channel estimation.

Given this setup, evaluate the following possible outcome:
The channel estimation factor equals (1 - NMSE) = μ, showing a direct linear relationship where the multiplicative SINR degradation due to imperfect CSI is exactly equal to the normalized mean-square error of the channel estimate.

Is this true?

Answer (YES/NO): YES